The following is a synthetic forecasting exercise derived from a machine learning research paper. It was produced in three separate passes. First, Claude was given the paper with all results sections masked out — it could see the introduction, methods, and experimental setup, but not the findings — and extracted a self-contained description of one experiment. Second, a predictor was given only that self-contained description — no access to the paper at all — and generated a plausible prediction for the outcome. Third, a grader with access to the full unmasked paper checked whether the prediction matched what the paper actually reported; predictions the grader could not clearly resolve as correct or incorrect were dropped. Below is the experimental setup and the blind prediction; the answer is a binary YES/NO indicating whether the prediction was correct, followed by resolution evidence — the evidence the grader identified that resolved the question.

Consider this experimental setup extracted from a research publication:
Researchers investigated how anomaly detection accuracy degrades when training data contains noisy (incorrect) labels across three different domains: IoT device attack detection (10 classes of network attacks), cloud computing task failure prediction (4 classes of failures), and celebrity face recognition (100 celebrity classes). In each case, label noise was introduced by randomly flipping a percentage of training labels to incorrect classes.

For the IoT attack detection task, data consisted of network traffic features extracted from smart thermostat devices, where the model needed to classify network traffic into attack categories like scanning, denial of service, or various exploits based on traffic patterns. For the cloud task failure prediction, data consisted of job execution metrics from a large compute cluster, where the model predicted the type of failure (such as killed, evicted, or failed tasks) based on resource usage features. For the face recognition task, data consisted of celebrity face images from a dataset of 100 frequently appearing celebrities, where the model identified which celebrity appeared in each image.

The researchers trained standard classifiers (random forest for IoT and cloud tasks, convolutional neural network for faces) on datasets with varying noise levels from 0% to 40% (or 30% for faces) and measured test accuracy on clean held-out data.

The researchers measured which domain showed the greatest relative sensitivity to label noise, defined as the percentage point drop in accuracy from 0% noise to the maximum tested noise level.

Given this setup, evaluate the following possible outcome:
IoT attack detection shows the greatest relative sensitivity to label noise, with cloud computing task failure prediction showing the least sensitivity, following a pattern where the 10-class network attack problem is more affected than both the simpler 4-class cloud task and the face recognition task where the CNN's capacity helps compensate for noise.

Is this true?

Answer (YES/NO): NO